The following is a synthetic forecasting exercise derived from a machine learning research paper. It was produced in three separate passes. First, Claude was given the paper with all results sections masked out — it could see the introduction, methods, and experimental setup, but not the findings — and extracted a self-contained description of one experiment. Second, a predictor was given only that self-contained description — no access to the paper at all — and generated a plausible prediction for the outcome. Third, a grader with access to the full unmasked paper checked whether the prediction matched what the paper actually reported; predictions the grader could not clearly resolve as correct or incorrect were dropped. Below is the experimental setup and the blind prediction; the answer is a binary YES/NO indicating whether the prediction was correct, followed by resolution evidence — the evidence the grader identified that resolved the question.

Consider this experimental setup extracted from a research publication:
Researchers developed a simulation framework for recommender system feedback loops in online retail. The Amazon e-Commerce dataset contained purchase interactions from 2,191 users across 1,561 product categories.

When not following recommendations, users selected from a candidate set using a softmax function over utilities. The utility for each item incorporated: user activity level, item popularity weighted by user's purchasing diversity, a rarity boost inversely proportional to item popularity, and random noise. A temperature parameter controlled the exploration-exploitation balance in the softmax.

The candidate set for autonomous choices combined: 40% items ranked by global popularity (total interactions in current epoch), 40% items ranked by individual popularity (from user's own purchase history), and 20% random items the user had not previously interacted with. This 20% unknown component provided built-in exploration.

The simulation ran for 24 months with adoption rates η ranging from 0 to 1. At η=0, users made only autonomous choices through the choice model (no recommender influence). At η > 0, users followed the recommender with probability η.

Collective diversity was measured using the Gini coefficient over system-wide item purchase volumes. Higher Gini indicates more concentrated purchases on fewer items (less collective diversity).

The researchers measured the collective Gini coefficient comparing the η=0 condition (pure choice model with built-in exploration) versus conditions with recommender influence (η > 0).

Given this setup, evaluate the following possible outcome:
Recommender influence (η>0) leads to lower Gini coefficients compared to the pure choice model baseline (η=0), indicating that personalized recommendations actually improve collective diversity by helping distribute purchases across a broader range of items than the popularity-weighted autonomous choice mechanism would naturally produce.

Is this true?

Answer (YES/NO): NO